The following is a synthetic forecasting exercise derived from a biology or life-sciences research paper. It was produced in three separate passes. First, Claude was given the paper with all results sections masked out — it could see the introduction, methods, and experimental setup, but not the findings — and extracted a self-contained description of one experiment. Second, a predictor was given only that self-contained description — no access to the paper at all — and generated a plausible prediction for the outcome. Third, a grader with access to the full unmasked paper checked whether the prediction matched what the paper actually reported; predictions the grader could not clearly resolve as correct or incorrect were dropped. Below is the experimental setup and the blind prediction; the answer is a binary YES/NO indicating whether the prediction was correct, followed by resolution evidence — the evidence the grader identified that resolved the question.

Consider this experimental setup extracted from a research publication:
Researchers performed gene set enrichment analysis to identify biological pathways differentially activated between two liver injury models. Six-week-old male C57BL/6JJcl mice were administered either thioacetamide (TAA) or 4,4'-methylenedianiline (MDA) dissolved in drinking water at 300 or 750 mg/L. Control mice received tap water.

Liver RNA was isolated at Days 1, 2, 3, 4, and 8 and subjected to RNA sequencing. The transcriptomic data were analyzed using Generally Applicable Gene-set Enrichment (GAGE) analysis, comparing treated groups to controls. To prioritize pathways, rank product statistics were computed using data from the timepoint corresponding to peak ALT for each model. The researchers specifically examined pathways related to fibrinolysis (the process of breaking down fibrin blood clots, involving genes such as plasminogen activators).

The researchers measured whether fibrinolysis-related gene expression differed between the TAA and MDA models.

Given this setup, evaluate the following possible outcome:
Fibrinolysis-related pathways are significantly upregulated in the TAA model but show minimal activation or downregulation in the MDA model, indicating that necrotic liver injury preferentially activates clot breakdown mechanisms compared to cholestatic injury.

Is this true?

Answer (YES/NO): NO